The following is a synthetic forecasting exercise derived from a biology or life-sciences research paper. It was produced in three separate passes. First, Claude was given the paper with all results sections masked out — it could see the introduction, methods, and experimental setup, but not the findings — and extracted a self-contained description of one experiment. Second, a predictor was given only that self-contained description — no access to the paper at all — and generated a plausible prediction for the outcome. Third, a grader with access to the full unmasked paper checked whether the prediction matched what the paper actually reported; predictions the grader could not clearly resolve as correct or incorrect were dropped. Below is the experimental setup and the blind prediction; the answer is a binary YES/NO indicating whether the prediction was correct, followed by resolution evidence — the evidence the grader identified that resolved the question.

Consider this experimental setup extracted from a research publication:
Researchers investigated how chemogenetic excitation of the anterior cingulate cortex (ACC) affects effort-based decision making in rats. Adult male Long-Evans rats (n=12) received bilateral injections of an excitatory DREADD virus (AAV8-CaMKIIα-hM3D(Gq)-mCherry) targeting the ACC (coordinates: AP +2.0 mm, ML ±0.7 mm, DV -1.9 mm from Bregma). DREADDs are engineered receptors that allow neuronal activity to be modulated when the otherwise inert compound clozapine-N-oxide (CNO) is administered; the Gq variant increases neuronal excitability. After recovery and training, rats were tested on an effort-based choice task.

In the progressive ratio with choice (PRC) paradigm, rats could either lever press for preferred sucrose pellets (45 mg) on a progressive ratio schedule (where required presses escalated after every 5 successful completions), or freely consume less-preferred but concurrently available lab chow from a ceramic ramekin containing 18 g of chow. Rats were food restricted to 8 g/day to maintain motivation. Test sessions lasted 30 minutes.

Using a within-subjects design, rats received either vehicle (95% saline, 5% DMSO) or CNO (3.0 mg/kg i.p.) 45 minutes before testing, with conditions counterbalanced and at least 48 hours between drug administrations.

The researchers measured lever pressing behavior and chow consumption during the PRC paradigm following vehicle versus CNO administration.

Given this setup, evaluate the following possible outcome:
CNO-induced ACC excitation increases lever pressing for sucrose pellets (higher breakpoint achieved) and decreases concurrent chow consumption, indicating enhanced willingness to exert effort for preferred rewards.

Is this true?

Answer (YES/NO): NO